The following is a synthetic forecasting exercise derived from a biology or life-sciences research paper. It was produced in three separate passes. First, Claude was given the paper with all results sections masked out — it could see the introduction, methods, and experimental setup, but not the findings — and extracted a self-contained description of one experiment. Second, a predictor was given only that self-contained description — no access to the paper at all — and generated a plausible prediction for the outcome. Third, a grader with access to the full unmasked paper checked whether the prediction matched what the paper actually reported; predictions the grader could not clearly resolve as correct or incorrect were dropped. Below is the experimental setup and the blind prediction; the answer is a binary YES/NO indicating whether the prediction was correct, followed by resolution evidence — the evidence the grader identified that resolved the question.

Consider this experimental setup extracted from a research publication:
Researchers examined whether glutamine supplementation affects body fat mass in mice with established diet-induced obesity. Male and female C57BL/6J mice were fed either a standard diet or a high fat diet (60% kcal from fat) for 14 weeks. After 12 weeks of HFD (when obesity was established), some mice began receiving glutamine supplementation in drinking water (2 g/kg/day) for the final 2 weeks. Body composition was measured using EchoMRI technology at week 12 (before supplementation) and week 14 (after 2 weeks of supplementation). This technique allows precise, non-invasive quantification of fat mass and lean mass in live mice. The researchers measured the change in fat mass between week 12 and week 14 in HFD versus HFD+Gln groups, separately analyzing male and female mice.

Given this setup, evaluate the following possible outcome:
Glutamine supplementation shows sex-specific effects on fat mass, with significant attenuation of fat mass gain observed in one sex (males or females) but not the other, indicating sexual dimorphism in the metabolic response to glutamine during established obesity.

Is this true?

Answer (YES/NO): NO